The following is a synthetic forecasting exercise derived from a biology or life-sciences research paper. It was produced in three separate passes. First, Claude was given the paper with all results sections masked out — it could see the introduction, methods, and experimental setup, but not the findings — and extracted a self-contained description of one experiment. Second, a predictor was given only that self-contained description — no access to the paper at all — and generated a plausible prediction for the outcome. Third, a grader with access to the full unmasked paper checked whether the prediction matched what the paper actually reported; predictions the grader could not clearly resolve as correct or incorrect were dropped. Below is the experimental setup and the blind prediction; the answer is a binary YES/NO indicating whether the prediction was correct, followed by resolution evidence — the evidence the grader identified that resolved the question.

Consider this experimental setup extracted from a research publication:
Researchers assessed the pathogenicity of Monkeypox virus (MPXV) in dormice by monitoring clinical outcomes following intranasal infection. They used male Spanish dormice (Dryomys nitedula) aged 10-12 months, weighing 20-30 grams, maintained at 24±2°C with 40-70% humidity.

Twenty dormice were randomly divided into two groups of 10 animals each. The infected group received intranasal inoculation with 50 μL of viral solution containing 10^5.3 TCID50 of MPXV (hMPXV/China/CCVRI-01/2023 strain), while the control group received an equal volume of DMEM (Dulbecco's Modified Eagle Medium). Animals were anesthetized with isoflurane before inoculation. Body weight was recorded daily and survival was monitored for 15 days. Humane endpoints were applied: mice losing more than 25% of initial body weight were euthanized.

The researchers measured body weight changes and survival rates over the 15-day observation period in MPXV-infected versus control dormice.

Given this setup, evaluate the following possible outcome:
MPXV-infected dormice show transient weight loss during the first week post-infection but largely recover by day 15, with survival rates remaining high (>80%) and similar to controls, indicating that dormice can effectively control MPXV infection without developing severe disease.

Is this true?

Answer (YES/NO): NO